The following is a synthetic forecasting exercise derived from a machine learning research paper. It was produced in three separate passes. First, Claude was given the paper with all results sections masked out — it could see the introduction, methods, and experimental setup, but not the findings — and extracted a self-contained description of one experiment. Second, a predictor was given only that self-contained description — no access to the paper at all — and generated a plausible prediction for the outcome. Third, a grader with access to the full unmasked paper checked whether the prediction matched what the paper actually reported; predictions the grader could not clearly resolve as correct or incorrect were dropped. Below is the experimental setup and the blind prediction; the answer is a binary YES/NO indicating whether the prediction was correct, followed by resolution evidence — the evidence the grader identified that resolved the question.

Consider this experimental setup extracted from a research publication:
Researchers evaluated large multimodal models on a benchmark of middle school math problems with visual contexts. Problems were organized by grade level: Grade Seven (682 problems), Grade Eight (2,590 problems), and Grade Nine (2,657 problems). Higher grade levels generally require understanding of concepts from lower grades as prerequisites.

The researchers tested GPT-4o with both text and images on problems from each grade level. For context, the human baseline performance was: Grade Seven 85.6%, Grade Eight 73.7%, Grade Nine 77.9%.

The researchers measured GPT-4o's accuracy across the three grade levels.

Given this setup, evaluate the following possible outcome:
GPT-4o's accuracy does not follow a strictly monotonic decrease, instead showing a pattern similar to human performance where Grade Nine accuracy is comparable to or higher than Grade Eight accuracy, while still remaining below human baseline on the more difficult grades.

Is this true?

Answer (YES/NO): YES